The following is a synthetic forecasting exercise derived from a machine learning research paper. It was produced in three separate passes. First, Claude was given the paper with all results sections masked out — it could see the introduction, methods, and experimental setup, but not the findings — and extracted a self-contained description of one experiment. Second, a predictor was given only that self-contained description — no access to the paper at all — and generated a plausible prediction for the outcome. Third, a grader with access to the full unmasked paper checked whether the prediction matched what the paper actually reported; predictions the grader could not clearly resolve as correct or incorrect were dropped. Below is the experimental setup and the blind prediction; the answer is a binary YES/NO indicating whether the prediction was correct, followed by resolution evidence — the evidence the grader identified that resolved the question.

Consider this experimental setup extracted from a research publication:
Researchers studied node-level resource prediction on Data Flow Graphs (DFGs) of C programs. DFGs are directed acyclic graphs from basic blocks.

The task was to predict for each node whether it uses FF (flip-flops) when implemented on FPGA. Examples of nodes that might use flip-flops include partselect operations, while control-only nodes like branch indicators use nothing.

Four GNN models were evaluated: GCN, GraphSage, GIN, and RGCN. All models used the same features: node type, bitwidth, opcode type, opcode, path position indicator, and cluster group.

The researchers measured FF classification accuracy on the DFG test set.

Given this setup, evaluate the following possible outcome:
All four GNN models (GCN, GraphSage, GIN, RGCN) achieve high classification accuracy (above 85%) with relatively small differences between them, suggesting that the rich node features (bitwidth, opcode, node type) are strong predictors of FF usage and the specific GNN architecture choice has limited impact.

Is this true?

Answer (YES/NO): YES